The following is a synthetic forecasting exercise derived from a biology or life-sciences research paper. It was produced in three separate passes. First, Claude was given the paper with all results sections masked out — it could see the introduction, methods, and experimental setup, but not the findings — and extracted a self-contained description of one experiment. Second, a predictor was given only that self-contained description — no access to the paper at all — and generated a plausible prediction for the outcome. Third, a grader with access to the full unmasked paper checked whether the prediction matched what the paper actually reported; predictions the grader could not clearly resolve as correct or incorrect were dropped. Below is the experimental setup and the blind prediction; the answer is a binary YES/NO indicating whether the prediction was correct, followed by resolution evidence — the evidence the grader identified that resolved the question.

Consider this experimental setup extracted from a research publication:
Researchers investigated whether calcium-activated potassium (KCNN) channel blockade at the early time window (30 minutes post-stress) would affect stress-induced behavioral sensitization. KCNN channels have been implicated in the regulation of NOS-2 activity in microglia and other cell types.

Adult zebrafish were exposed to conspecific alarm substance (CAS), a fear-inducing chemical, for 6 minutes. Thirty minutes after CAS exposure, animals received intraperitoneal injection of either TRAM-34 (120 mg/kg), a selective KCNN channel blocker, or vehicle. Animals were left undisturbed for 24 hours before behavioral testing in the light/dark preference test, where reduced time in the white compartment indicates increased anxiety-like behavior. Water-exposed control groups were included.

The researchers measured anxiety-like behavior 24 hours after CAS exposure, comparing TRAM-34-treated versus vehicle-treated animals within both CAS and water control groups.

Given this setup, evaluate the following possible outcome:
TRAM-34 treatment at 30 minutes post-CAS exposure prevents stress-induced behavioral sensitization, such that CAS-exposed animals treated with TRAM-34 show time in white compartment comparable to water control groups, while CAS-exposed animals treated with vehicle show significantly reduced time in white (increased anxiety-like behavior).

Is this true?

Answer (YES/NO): NO